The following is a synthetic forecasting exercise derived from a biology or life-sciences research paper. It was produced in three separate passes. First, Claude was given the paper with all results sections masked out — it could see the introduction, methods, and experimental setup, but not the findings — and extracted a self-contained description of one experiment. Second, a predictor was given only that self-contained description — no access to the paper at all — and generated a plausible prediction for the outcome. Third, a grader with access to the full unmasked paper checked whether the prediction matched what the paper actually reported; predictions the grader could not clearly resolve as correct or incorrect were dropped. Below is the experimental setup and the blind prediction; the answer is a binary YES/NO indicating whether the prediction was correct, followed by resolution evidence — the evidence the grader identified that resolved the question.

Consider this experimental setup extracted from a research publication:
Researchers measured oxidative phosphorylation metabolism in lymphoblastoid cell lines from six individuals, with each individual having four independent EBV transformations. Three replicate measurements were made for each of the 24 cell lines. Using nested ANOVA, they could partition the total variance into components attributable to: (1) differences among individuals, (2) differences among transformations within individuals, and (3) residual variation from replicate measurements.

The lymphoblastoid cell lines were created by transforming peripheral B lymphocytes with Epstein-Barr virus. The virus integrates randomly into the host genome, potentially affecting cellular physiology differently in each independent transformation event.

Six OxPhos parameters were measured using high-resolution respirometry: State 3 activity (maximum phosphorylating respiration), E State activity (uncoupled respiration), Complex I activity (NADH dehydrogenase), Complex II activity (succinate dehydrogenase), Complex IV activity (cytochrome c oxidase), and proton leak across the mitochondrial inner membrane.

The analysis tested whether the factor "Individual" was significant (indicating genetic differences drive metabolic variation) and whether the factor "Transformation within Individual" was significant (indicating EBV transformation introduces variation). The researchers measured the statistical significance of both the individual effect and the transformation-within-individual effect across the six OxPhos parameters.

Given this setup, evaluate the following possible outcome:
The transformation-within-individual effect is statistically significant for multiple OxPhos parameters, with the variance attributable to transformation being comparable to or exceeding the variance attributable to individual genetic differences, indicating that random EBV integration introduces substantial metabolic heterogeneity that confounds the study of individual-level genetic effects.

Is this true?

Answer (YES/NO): NO